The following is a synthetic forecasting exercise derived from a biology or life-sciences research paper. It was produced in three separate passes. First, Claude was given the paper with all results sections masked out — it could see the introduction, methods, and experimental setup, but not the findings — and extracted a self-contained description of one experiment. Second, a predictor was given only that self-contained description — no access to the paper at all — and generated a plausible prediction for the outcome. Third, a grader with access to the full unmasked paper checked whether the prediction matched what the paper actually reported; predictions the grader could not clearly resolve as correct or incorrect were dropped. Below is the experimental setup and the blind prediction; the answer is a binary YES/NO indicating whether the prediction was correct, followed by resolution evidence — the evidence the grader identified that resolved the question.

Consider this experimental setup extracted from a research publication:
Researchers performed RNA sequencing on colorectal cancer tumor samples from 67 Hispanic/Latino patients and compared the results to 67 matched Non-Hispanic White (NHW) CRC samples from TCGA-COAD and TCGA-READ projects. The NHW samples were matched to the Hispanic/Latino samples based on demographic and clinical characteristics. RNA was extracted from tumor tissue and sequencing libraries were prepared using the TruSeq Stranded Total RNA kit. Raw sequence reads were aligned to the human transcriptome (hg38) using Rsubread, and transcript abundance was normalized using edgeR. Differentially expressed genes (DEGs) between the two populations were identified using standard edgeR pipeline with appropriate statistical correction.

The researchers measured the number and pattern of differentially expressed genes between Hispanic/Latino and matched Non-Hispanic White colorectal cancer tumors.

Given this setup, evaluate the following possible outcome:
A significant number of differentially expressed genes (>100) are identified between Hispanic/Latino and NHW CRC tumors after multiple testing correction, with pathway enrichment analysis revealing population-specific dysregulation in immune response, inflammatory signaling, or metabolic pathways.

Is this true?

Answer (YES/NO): NO